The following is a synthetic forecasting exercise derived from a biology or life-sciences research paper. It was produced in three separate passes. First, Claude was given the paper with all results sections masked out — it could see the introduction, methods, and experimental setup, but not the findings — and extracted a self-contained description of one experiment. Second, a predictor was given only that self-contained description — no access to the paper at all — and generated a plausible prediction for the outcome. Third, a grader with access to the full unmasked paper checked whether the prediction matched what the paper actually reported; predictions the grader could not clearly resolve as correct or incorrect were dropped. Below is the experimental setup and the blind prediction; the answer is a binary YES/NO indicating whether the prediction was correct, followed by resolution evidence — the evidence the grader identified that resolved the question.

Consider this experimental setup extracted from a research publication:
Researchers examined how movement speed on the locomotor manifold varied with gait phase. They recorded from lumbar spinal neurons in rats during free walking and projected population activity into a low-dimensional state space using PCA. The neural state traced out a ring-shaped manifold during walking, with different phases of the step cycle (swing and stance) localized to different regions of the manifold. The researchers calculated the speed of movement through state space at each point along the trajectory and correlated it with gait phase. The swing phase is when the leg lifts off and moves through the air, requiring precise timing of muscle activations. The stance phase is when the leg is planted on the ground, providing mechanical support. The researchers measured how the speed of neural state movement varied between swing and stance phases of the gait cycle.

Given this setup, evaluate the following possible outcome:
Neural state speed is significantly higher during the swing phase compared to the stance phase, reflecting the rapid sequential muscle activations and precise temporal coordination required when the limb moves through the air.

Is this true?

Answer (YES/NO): YES